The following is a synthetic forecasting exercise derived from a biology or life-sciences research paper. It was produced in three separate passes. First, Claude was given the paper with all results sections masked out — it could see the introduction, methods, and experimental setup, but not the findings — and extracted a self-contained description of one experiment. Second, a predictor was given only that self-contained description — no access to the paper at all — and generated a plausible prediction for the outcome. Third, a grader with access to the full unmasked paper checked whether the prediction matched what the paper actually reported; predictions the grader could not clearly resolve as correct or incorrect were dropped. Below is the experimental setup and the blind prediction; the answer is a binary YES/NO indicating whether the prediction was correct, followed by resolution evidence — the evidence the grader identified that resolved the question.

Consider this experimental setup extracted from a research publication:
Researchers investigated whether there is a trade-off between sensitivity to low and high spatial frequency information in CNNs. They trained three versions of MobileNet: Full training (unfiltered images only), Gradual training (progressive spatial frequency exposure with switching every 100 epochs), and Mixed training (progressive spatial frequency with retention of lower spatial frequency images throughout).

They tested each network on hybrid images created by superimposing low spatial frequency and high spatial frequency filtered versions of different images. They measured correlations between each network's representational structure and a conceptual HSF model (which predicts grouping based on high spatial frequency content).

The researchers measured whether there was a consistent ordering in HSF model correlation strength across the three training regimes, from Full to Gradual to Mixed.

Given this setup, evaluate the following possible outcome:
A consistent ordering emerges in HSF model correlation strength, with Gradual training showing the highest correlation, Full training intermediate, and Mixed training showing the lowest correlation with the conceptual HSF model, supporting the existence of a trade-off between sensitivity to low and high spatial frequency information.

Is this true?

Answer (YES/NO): NO